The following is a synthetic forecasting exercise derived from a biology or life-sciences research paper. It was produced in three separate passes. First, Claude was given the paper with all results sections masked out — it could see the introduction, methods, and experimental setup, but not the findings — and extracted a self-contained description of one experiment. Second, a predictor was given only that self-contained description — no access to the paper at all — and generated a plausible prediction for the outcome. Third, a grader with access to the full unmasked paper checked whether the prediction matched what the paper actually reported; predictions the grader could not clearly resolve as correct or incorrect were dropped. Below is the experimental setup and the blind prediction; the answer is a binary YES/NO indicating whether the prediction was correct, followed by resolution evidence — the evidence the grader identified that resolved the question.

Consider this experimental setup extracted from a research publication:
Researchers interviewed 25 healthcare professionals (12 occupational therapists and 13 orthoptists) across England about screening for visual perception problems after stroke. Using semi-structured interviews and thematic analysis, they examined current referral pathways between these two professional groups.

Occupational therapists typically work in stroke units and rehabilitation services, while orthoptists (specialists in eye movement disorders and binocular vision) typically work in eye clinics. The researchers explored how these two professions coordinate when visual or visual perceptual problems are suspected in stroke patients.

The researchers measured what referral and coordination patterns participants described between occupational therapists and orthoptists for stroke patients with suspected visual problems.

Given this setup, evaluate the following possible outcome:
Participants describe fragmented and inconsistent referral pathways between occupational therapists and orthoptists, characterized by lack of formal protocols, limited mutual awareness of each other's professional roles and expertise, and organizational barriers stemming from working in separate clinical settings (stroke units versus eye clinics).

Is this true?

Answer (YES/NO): NO